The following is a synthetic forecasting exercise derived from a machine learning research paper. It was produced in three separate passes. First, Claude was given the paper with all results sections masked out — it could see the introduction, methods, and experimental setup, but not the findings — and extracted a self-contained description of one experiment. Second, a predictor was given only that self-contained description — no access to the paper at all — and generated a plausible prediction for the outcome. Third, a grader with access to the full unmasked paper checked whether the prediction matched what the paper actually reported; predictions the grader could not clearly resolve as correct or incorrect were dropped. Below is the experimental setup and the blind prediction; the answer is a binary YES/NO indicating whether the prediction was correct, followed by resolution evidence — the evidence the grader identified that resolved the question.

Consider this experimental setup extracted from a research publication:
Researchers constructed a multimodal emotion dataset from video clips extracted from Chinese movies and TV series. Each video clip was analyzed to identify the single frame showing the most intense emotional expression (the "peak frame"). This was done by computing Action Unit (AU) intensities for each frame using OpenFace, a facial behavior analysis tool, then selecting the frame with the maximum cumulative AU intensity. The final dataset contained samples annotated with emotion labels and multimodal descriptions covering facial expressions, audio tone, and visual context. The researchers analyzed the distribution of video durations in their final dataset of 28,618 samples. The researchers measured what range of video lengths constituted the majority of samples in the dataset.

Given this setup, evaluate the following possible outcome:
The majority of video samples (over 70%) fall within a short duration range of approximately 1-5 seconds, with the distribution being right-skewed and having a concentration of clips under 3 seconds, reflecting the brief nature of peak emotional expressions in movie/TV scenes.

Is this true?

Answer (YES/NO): NO